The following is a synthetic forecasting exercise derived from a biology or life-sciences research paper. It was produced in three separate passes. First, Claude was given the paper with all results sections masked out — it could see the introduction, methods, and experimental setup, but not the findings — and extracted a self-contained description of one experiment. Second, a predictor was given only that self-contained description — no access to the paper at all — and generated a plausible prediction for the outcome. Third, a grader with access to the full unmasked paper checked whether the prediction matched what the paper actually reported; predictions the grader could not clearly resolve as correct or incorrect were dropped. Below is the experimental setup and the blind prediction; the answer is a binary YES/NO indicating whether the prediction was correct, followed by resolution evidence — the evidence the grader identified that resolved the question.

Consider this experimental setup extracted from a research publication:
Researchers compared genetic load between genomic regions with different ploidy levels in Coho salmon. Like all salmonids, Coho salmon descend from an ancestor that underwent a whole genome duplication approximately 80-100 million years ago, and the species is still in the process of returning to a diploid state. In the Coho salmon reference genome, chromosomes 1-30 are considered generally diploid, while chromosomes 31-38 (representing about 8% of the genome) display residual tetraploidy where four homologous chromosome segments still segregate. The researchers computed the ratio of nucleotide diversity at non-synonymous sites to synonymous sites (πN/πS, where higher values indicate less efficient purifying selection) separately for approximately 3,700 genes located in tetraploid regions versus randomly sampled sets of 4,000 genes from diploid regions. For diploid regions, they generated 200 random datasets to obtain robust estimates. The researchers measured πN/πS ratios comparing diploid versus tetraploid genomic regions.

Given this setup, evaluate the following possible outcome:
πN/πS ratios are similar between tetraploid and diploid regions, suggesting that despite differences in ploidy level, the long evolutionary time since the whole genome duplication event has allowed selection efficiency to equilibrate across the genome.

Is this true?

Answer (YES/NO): NO